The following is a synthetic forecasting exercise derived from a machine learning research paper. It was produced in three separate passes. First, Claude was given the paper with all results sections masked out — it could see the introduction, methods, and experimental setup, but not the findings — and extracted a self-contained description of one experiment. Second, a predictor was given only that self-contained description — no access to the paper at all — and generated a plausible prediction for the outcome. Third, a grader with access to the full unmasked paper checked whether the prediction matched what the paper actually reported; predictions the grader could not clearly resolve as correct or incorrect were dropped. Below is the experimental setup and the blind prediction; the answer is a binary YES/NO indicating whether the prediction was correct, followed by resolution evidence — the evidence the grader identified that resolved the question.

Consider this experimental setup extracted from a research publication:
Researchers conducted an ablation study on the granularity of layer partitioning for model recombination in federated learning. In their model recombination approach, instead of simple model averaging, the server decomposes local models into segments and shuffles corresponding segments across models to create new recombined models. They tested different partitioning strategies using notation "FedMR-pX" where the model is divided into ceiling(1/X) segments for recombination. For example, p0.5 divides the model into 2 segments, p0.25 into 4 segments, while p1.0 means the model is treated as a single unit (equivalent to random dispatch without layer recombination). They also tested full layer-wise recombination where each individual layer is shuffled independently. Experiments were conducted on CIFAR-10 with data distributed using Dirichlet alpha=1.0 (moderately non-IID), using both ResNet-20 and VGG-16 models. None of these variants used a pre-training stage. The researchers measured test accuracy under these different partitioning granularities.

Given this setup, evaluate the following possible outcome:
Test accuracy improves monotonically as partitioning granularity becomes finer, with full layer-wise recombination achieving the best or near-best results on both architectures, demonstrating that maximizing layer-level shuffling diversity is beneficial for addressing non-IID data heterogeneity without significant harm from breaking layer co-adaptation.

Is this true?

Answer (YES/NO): YES